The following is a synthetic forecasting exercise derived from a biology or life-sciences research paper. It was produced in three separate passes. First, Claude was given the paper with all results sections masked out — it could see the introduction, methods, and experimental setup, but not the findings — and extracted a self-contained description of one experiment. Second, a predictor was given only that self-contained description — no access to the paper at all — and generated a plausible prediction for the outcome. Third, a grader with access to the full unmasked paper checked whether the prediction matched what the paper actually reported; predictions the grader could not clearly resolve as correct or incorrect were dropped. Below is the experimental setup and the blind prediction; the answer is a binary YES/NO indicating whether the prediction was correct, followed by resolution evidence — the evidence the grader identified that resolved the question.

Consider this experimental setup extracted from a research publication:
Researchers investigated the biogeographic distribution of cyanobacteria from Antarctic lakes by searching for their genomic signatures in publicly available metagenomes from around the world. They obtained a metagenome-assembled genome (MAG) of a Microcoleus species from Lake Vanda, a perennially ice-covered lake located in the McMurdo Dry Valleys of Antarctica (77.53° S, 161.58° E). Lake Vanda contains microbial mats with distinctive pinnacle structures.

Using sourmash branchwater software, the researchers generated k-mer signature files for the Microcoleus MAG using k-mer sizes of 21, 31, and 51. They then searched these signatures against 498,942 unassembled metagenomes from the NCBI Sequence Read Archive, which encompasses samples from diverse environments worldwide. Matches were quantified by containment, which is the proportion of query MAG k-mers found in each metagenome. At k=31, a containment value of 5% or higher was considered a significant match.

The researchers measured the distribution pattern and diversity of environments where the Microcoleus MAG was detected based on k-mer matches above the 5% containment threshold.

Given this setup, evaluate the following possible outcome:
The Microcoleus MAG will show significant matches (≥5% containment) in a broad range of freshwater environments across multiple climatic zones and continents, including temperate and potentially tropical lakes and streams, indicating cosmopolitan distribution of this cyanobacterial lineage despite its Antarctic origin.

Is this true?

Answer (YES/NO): NO